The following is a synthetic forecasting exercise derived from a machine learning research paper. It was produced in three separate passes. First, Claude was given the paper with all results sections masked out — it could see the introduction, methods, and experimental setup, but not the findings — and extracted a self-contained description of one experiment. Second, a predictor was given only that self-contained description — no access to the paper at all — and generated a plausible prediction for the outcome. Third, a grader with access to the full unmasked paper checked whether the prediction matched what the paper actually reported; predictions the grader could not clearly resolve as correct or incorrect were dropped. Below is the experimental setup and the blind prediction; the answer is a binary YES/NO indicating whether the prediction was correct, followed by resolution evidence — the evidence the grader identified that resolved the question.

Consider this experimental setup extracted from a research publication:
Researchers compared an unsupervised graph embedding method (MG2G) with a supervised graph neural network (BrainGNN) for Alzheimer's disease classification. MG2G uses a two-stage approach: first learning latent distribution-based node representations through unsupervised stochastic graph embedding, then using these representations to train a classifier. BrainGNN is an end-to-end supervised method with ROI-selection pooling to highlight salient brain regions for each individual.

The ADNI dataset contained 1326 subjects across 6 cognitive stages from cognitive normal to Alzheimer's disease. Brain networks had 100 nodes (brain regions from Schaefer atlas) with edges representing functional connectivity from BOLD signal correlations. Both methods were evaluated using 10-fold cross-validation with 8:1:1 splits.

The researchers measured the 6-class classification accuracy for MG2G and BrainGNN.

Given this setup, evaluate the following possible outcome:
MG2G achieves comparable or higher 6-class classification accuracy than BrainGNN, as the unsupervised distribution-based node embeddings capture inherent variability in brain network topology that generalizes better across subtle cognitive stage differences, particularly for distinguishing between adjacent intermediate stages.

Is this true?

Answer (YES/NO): YES